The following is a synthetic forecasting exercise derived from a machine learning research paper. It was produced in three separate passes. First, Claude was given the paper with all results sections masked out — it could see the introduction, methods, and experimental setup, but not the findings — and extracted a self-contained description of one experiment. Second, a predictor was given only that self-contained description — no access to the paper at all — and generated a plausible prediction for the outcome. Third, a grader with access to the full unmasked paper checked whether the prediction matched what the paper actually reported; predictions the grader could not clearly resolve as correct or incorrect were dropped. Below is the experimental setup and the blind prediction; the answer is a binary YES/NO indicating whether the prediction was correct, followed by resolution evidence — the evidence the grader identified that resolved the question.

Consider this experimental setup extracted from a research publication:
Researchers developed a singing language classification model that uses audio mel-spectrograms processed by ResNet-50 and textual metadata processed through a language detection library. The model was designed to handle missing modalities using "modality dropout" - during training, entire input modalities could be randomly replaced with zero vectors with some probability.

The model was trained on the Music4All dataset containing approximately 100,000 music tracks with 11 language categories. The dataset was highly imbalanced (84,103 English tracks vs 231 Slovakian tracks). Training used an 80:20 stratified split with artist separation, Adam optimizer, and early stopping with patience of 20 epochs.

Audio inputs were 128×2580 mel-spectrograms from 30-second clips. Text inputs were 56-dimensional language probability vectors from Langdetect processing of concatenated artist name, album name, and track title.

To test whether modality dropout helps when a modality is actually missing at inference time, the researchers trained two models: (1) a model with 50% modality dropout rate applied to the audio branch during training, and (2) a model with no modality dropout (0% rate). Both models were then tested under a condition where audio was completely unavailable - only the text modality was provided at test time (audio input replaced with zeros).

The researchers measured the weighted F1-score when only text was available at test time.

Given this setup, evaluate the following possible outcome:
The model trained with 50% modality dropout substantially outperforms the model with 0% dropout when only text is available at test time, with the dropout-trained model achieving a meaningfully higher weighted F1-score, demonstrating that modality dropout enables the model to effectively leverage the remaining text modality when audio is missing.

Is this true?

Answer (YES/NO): NO